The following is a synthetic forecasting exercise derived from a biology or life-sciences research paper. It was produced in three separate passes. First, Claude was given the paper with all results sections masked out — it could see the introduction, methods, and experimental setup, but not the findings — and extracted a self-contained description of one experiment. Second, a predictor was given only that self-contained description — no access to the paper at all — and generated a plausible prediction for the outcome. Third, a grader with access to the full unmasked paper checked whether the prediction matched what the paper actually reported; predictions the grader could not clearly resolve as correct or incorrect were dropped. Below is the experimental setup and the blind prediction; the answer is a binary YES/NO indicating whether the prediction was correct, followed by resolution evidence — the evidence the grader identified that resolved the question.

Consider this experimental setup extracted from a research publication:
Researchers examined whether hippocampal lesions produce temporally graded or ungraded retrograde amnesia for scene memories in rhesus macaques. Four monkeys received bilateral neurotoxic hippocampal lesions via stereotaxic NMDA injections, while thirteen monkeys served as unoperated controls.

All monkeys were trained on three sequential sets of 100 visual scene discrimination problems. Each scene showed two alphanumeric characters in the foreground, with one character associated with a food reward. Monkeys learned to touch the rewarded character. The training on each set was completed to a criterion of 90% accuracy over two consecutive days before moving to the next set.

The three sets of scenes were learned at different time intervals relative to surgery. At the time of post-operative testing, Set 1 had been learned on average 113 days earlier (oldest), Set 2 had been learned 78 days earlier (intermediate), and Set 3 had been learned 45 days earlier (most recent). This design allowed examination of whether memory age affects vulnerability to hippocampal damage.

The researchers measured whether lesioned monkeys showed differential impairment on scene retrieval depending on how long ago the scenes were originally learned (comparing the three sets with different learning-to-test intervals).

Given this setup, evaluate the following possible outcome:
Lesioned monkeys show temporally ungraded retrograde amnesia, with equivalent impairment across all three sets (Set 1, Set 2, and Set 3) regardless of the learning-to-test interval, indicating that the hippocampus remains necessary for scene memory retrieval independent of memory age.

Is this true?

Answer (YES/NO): YES